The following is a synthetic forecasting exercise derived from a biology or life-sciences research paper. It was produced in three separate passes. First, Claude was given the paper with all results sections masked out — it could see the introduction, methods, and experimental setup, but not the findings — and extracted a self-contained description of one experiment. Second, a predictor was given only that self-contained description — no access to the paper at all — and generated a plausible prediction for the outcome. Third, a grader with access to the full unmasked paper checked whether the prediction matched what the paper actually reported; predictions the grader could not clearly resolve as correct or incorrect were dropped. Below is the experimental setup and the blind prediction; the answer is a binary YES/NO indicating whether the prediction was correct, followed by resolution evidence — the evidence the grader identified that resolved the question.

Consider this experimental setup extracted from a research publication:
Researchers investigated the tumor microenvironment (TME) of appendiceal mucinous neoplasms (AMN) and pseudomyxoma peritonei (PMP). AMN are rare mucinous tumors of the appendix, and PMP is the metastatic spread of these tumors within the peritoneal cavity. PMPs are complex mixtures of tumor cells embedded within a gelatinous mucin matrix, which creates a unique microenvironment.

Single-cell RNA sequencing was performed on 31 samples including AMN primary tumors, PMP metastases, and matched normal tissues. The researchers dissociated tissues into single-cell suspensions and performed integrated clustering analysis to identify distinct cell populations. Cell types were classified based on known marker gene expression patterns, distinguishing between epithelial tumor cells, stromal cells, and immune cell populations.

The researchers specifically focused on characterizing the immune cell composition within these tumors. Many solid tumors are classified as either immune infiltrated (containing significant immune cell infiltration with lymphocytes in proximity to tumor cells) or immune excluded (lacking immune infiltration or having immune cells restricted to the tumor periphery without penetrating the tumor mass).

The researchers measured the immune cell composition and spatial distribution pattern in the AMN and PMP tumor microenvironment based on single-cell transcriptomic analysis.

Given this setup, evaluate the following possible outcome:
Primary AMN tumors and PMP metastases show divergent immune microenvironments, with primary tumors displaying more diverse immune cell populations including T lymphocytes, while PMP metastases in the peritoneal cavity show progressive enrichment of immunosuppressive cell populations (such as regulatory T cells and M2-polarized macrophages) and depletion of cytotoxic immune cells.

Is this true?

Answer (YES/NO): NO